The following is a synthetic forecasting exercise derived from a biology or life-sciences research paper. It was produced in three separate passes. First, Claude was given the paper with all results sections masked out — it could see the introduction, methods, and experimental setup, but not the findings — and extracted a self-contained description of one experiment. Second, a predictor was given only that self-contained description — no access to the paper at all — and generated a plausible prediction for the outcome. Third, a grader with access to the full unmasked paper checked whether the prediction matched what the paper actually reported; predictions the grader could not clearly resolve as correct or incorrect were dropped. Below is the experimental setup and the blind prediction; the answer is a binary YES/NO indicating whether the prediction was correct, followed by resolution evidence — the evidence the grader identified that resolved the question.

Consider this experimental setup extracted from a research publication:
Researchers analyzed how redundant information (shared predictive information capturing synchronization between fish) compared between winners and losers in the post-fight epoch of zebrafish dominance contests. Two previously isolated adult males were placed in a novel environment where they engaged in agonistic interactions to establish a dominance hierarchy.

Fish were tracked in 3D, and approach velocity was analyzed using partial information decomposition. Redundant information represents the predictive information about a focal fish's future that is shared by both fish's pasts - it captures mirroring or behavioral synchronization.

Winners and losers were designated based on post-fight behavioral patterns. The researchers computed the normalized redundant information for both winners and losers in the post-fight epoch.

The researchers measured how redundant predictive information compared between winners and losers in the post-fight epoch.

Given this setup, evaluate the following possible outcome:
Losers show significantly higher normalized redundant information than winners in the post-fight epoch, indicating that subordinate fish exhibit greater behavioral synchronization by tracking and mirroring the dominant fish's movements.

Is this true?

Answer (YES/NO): YES